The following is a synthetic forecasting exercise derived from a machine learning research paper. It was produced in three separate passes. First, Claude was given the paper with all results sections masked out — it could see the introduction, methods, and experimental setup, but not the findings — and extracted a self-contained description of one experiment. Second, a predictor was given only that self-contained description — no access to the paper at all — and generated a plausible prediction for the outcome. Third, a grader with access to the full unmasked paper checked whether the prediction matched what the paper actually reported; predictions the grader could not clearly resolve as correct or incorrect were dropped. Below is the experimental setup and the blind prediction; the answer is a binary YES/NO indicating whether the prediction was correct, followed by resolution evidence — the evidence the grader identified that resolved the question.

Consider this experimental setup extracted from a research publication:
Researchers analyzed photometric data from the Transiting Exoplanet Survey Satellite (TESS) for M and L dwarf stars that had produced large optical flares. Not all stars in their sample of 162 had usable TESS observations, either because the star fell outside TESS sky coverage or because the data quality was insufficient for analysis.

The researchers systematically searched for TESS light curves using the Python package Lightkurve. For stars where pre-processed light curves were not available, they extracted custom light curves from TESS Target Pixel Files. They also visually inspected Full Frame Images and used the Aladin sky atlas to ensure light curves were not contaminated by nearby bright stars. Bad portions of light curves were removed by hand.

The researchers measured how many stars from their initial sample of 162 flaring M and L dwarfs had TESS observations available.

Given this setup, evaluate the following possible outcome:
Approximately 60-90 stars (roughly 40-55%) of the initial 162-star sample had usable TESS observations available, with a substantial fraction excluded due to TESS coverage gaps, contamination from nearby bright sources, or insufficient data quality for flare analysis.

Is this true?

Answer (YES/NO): NO